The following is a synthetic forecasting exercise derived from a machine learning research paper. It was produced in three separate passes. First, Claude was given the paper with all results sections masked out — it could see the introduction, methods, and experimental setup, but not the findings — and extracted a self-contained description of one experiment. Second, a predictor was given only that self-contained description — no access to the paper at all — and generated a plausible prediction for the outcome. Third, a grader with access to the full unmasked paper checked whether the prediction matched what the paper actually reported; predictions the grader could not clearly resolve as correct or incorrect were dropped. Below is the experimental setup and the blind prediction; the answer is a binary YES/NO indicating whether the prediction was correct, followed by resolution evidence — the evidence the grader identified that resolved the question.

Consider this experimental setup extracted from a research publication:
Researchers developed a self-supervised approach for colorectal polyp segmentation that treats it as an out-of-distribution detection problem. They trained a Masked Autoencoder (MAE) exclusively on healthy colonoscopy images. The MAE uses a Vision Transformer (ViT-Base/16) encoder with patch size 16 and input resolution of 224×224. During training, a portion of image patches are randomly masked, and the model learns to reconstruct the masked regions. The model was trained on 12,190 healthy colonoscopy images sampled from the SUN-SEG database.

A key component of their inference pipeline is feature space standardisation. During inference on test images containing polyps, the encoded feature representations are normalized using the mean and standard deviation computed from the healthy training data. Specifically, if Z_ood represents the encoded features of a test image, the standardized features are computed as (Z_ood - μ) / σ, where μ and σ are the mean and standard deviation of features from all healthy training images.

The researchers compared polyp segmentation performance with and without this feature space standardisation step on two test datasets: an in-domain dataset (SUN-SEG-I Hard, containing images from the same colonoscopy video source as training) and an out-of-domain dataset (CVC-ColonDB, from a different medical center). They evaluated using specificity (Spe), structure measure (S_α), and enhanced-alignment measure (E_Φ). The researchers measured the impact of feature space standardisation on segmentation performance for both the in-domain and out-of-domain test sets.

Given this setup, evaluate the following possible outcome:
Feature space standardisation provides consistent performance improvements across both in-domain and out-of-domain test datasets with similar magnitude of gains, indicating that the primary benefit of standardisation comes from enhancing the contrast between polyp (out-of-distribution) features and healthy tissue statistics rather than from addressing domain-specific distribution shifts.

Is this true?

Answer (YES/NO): NO